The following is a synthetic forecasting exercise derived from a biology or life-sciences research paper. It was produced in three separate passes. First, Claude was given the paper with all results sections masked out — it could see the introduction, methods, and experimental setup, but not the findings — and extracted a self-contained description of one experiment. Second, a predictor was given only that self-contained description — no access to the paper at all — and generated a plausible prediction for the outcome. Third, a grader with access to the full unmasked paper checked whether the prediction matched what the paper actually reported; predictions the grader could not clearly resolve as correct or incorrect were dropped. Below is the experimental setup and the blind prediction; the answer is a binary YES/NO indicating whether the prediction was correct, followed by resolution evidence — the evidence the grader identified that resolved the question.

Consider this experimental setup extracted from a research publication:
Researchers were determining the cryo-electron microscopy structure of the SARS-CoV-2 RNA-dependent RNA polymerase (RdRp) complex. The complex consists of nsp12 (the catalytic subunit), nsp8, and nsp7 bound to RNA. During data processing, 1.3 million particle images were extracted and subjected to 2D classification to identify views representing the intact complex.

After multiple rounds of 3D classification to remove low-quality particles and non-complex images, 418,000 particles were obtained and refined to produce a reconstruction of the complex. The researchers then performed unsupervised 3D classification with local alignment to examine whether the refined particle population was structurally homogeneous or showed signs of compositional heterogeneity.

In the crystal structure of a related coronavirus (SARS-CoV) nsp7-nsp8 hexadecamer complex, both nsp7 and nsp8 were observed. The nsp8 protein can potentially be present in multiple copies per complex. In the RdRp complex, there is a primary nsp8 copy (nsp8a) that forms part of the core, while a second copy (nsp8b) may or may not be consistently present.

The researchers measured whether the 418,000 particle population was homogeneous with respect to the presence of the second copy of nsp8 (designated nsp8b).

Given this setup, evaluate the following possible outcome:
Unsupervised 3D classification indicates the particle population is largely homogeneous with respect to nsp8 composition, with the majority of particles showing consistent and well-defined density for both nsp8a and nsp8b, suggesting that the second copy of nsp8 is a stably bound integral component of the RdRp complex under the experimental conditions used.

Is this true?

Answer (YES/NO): NO